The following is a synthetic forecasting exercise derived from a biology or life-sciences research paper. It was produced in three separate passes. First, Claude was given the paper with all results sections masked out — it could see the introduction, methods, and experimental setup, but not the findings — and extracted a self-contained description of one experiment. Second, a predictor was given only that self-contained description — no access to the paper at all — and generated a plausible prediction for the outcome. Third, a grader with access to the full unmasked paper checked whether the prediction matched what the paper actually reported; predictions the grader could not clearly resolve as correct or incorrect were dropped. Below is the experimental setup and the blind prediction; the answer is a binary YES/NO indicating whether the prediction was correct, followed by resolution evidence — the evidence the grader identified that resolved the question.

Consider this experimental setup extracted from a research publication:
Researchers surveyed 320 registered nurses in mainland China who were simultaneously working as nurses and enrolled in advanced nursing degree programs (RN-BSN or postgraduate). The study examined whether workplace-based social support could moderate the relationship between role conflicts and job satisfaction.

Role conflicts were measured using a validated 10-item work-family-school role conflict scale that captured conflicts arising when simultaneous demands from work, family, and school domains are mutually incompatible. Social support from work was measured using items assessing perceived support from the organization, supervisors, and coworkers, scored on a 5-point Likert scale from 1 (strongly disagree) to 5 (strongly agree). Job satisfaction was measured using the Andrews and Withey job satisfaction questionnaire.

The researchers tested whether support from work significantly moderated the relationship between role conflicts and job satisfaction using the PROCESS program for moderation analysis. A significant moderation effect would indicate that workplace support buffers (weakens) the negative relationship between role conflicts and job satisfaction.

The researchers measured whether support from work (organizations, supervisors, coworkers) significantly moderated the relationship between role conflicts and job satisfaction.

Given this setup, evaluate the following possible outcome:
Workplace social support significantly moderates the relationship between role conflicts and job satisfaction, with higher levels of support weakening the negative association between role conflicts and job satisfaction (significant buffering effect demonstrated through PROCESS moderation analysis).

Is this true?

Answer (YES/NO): YES